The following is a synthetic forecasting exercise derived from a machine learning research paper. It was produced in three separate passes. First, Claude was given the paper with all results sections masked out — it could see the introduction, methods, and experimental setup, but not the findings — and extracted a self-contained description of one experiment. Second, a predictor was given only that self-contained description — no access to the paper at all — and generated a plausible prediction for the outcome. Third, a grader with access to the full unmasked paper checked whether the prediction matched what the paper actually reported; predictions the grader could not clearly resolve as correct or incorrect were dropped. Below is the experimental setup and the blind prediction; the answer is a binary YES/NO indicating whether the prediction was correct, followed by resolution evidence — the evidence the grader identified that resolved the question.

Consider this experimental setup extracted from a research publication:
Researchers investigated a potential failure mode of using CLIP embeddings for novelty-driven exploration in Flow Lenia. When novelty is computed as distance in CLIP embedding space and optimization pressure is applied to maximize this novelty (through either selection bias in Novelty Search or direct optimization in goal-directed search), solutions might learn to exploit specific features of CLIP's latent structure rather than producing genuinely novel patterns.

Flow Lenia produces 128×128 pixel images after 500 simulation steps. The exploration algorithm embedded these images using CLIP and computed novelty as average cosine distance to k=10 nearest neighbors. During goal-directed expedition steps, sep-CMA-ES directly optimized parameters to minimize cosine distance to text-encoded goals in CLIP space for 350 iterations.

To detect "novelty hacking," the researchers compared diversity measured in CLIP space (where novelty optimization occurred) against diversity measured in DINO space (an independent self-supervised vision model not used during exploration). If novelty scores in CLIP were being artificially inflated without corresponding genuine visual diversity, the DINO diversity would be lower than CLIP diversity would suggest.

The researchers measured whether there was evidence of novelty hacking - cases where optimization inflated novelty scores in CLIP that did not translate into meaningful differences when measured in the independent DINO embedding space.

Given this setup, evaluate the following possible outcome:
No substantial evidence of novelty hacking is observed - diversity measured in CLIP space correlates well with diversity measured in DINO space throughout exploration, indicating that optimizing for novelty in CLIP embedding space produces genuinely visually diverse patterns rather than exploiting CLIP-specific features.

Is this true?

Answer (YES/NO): NO